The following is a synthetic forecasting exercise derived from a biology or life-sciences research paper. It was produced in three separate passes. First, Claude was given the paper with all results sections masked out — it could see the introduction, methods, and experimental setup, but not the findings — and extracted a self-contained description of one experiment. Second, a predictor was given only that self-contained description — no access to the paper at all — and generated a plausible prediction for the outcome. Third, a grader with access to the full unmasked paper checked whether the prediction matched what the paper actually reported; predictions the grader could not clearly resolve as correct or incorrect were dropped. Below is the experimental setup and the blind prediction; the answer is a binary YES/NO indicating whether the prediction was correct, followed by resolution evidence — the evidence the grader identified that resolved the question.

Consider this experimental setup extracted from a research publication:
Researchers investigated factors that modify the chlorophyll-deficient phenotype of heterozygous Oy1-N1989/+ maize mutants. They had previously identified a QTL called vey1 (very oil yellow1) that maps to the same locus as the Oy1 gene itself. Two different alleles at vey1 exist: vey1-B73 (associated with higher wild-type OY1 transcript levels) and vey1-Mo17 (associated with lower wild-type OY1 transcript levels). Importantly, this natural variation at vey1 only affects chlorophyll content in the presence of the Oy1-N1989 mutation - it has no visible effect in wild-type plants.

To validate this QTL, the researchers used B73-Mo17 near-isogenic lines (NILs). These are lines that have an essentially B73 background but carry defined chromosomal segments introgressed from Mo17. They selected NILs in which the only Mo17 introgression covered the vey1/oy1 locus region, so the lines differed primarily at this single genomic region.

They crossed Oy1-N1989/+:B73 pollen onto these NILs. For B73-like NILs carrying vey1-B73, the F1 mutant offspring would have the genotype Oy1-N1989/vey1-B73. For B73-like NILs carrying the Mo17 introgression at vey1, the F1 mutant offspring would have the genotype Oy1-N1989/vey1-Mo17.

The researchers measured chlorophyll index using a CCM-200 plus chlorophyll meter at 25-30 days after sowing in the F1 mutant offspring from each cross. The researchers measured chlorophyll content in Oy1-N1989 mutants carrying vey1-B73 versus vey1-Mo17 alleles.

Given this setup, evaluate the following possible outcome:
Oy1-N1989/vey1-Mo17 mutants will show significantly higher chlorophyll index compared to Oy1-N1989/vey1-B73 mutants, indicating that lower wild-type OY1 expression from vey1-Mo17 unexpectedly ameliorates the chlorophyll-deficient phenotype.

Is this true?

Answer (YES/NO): NO